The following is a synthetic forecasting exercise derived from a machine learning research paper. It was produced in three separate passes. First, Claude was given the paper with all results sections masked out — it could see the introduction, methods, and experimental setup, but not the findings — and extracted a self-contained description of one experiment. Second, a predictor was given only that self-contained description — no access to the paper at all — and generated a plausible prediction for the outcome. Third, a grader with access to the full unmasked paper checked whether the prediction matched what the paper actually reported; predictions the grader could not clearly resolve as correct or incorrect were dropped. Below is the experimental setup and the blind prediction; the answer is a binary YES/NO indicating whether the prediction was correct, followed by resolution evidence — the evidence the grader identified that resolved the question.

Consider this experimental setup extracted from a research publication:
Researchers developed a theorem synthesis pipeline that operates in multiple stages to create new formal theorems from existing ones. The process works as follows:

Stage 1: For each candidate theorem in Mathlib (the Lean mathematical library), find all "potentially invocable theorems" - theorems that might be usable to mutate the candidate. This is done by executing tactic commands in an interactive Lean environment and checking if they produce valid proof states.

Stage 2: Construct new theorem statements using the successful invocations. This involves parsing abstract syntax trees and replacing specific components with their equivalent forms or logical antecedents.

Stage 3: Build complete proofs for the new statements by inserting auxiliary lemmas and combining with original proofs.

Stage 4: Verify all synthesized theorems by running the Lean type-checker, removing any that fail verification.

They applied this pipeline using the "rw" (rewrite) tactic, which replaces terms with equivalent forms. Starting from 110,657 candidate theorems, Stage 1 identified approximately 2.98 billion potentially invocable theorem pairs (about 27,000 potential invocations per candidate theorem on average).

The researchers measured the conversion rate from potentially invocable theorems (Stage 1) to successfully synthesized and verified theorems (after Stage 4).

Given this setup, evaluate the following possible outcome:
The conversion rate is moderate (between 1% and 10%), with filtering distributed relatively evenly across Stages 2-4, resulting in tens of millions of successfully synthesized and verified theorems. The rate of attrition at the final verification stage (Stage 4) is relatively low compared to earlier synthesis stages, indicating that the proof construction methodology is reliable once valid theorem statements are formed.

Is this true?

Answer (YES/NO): NO